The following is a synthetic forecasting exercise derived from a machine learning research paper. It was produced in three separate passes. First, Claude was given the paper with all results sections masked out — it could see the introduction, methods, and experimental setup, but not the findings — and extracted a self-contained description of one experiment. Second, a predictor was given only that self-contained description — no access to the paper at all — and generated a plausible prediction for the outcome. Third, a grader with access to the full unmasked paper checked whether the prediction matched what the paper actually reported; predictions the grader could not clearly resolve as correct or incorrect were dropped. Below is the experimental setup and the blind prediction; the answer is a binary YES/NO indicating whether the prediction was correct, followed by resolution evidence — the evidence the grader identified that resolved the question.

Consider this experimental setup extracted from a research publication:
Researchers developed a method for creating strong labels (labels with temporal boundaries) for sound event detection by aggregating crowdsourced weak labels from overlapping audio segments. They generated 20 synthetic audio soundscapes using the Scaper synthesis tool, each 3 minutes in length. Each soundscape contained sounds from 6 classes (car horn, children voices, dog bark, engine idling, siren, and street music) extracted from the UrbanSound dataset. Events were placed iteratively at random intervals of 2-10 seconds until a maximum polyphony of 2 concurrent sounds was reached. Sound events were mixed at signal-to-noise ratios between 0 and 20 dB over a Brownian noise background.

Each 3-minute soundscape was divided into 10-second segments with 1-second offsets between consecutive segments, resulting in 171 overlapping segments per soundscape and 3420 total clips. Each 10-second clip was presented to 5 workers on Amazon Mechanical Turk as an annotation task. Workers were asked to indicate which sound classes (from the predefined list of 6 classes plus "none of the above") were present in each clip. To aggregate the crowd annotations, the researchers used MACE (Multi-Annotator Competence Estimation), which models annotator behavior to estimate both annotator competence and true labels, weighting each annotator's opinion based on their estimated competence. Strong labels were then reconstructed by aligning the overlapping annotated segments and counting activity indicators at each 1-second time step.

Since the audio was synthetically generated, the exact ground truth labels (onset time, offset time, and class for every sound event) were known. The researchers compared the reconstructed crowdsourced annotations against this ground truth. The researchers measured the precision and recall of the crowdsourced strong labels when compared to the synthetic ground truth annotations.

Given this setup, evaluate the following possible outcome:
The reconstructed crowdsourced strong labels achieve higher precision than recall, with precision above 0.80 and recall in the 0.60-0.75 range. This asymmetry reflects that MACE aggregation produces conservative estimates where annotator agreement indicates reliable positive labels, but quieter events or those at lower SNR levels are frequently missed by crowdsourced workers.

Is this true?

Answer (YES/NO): NO